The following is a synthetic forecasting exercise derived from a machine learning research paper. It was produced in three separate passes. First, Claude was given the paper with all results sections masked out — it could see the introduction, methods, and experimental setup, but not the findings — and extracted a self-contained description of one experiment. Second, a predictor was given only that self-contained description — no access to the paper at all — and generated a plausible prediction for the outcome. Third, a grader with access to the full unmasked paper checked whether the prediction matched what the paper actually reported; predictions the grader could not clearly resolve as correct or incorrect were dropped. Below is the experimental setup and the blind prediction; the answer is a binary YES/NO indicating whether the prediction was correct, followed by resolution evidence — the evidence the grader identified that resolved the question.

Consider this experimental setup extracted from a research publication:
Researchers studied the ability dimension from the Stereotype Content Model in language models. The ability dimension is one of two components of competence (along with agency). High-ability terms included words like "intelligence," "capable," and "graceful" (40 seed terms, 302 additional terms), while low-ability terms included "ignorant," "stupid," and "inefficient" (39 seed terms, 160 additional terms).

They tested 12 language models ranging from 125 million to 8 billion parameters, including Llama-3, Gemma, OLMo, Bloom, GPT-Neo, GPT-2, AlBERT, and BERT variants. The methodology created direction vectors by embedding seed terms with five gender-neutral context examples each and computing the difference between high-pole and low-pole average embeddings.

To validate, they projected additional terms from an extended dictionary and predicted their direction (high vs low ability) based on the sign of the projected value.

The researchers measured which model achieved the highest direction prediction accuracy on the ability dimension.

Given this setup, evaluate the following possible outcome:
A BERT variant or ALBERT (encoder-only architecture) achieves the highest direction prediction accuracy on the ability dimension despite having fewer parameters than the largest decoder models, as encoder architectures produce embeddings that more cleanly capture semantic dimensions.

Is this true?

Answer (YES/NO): NO